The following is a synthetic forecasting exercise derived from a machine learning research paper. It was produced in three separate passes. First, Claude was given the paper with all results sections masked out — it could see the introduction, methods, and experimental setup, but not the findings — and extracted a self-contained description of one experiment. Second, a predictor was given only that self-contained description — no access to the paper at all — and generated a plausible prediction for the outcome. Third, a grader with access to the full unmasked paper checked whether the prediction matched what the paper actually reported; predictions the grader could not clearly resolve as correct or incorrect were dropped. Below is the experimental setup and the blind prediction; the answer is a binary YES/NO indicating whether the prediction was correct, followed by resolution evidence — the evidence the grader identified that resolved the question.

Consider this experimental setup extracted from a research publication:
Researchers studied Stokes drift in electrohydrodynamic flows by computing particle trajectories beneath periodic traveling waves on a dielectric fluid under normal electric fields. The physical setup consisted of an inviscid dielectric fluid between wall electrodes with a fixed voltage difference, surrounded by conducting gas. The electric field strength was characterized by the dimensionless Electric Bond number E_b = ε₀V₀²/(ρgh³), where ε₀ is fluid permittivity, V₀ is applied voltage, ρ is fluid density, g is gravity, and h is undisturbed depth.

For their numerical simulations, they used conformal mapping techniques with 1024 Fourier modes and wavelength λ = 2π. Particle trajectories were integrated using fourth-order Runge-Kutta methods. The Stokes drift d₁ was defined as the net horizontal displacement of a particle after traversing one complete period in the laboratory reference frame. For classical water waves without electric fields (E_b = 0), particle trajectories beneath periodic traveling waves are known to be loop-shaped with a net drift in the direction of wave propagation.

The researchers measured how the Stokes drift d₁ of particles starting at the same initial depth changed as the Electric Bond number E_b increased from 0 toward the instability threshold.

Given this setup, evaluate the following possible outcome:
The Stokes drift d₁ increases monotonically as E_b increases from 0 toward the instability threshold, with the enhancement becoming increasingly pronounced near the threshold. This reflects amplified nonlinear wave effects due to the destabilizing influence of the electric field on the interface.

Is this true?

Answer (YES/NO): NO